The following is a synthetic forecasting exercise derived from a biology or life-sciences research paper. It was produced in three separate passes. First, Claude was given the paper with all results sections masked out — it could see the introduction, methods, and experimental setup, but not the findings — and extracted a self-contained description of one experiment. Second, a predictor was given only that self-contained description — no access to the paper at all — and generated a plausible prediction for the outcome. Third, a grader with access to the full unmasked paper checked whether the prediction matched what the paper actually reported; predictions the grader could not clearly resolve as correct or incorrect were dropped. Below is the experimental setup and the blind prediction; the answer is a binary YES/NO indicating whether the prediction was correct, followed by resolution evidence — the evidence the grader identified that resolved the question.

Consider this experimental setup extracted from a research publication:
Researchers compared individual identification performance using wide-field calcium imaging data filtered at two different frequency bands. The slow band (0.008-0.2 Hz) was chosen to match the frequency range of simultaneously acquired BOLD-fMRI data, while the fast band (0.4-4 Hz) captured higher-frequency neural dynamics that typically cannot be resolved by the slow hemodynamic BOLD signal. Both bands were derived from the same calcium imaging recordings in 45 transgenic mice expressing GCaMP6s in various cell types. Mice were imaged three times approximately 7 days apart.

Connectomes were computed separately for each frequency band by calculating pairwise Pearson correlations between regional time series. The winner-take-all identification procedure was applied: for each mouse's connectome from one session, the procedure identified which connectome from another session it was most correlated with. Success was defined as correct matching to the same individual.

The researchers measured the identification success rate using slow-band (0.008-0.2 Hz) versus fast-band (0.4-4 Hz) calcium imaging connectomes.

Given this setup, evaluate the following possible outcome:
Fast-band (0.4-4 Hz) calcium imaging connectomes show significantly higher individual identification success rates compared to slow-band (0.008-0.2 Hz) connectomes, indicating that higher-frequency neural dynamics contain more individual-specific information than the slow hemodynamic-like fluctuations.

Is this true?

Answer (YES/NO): YES